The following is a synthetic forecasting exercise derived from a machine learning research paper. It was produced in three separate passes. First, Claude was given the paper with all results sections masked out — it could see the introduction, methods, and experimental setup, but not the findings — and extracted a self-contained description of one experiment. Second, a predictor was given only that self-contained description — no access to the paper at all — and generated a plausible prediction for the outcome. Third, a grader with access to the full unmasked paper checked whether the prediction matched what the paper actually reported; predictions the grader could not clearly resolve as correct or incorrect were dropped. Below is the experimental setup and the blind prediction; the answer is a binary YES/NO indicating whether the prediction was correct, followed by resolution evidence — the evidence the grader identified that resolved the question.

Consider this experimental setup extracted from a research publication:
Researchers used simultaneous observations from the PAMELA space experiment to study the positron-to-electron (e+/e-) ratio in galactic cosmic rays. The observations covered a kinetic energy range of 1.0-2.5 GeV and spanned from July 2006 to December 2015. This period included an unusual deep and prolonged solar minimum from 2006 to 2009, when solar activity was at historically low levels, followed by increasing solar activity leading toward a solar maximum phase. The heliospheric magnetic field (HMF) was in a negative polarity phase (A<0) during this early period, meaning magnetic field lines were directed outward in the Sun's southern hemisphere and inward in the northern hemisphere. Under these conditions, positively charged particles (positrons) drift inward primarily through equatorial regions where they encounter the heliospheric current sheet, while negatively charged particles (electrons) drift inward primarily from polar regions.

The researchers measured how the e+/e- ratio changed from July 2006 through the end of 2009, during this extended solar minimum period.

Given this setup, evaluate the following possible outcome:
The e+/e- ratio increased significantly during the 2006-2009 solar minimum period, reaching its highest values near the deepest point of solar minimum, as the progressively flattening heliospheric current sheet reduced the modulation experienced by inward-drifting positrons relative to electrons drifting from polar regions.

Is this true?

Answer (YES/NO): YES